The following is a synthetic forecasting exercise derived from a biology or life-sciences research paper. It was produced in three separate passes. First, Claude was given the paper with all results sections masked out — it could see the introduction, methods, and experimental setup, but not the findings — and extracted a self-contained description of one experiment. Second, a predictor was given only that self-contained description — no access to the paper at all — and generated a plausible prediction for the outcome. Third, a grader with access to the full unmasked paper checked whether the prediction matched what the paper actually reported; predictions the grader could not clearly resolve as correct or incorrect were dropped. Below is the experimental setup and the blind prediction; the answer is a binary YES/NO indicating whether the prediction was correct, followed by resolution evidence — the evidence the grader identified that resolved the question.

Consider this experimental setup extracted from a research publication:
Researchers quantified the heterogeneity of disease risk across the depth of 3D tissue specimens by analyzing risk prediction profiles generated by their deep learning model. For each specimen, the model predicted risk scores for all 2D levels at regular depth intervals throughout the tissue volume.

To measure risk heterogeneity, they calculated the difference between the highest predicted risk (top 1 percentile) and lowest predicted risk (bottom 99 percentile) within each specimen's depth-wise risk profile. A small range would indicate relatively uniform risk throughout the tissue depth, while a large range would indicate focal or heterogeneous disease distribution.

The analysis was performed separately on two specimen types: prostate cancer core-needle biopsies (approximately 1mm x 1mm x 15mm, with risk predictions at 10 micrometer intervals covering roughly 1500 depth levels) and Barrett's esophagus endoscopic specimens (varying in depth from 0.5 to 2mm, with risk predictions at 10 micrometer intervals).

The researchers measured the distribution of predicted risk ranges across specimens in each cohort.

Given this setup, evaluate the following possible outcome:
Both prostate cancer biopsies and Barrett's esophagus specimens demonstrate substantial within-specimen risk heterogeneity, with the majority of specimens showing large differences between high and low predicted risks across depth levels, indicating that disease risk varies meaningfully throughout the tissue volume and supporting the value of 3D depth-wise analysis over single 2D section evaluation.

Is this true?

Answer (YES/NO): NO